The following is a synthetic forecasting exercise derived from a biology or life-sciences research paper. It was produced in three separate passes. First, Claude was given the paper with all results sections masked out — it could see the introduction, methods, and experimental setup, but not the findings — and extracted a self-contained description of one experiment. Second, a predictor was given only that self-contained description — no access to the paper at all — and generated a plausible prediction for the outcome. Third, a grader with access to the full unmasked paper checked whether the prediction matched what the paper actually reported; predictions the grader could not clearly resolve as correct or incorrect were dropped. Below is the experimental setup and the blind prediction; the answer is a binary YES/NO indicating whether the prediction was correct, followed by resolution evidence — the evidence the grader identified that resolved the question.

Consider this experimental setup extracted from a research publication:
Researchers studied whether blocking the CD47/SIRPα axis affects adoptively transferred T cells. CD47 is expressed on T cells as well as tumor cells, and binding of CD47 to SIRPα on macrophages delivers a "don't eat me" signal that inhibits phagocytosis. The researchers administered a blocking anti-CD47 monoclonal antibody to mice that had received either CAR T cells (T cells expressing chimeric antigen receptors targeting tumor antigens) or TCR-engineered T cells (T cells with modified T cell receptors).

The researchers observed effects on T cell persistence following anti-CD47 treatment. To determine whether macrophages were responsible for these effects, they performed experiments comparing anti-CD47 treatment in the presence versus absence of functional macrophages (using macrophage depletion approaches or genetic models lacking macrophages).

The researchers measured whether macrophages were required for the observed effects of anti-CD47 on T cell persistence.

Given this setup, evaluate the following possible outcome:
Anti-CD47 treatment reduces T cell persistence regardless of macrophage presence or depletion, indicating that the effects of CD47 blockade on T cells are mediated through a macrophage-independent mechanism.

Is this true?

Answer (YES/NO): NO